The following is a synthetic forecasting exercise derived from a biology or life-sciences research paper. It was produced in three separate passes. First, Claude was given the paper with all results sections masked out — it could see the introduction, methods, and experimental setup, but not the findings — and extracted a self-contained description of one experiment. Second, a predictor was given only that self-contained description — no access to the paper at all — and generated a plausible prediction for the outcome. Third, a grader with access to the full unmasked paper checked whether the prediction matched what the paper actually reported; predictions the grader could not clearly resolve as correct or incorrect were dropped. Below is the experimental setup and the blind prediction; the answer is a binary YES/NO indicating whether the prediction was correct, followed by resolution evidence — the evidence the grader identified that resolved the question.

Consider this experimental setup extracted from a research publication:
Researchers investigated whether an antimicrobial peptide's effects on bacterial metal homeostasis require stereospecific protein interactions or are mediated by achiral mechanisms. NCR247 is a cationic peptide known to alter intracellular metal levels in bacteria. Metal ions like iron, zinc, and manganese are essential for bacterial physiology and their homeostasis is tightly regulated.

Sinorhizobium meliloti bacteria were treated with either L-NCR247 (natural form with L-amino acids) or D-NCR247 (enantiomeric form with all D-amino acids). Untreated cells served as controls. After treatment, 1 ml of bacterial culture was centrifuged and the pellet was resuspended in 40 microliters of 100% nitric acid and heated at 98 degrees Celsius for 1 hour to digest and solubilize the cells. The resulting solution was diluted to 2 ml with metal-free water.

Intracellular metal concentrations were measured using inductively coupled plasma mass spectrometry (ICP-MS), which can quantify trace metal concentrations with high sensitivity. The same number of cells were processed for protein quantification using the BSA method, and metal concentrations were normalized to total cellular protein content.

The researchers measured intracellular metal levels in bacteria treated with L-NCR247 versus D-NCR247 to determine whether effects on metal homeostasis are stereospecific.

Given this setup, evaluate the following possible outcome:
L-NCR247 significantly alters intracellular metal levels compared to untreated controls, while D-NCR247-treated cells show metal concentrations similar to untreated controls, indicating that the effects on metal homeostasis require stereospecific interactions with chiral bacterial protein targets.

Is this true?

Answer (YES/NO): NO